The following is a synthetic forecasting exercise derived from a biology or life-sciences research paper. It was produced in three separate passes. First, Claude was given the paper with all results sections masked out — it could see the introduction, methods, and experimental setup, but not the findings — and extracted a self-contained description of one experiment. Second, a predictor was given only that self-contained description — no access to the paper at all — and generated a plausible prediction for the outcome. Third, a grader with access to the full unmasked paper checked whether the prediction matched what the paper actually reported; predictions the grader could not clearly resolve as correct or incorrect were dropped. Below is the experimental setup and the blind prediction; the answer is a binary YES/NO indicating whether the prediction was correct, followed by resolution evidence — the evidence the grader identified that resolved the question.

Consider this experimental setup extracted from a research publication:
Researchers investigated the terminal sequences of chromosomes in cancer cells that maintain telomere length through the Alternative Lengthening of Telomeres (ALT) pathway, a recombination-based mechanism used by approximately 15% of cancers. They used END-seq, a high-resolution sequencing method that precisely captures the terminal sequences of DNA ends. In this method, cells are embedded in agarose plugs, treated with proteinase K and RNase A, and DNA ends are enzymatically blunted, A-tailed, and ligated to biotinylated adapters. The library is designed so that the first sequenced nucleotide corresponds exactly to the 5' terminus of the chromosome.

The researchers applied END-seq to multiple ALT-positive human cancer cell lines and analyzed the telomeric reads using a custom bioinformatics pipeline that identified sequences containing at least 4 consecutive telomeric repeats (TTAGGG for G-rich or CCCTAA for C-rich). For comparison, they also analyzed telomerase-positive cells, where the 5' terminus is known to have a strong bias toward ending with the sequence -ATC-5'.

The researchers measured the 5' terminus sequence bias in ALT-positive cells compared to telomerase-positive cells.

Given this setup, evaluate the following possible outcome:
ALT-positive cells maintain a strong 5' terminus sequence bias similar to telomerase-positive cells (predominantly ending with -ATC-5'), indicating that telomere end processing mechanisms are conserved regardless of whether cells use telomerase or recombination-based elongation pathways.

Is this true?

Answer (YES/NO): YES